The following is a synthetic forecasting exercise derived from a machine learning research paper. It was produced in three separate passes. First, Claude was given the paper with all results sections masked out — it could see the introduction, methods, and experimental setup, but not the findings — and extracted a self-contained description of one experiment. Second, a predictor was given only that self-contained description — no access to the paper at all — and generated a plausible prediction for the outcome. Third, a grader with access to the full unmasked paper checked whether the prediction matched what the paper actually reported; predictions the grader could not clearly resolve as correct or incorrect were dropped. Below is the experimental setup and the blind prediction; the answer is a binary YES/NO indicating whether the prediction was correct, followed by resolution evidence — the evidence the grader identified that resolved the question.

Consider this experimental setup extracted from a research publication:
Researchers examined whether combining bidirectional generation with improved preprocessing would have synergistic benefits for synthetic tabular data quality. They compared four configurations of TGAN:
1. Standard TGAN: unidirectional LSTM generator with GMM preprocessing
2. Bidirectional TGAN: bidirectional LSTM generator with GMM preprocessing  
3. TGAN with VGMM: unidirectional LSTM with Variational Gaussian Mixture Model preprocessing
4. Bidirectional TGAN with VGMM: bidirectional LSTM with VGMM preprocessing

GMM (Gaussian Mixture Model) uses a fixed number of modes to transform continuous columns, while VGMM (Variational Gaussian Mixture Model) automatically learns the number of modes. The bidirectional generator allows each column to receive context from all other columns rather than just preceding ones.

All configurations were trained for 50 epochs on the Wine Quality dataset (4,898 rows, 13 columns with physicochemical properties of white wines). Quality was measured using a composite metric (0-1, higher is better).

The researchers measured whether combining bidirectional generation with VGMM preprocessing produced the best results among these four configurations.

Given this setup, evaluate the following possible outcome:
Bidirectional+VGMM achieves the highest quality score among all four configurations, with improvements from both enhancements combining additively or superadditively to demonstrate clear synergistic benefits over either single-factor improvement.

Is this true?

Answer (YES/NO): NO